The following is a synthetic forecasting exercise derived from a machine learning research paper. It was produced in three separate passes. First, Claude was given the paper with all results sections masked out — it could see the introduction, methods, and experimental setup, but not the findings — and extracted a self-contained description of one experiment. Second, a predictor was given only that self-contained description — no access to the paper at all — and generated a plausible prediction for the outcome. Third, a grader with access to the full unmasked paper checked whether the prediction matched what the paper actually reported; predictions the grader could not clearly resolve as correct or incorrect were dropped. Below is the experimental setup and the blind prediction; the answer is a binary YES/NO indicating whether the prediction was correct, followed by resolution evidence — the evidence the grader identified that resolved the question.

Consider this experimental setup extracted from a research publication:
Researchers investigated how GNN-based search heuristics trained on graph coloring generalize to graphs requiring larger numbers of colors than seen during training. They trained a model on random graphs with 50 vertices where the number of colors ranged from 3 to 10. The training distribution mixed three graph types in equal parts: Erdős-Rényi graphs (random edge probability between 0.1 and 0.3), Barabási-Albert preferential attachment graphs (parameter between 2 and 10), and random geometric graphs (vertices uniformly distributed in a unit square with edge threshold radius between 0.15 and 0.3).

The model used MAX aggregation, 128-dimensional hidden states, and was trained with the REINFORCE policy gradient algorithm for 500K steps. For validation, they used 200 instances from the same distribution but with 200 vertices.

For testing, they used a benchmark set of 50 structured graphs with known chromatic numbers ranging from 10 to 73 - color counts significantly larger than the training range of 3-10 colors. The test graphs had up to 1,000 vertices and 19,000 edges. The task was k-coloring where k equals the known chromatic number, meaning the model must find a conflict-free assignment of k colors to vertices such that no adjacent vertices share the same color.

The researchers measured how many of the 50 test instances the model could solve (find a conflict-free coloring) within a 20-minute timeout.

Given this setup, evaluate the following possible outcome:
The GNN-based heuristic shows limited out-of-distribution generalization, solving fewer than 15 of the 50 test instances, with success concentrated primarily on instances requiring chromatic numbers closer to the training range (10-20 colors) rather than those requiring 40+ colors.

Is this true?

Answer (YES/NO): NO